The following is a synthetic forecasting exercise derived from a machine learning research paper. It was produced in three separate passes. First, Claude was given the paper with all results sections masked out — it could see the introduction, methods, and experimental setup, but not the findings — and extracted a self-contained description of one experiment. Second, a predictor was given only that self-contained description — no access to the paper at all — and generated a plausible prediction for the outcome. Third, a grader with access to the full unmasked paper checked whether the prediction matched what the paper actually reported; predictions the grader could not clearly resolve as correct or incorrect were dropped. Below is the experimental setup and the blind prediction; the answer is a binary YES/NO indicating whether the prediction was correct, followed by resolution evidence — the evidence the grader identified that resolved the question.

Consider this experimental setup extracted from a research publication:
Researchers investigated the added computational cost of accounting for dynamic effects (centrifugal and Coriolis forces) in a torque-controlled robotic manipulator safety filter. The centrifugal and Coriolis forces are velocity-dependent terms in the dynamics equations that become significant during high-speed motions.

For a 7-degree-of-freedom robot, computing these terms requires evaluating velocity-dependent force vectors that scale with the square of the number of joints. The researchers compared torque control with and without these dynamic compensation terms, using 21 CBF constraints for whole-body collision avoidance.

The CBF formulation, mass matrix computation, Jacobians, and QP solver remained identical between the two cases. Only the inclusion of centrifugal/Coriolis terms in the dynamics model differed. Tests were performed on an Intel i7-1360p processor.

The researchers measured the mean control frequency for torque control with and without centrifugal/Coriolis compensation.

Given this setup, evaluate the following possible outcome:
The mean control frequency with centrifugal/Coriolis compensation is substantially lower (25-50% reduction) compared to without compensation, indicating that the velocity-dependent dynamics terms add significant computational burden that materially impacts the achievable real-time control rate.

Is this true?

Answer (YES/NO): YES